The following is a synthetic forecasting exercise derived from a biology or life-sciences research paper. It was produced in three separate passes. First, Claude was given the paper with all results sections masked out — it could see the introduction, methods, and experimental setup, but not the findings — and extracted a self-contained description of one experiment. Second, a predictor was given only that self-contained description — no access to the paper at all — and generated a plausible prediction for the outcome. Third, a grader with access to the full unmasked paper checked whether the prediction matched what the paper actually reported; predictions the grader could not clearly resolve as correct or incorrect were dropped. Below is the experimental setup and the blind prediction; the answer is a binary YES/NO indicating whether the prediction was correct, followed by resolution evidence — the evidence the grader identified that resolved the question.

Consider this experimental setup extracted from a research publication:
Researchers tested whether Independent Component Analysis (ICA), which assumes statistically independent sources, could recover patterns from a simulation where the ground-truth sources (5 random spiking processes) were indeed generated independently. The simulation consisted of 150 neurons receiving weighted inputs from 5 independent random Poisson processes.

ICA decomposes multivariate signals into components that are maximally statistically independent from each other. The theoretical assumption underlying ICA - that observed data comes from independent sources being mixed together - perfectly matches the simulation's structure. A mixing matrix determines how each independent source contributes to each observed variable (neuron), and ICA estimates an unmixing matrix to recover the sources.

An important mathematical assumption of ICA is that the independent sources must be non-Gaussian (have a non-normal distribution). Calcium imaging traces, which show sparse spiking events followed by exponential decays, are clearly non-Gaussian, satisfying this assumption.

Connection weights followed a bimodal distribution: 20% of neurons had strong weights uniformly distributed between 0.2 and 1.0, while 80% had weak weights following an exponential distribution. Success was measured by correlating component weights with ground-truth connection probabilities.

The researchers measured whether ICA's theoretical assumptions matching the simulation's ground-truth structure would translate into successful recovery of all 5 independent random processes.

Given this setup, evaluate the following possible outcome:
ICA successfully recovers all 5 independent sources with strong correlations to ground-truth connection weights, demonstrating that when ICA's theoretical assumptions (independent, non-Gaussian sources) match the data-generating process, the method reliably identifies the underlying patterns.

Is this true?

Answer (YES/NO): NO